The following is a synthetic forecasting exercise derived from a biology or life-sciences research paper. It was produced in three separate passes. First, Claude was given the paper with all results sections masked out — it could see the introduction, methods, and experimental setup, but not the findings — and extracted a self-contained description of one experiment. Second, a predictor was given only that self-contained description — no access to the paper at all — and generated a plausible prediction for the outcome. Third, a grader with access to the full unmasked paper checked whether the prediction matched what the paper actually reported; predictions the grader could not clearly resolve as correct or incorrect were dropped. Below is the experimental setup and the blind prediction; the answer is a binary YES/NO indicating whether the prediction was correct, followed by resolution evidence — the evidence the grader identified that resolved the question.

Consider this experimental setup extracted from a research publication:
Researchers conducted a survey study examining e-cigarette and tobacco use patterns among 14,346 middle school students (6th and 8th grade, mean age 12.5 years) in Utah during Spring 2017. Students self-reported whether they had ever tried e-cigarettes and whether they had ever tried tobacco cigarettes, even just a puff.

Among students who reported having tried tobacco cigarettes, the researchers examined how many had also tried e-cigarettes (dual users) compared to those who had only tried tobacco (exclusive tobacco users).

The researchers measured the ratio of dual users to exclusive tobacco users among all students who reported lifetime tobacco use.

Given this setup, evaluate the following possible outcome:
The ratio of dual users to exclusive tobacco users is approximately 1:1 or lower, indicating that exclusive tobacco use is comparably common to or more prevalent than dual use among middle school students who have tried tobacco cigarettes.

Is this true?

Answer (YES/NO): NO